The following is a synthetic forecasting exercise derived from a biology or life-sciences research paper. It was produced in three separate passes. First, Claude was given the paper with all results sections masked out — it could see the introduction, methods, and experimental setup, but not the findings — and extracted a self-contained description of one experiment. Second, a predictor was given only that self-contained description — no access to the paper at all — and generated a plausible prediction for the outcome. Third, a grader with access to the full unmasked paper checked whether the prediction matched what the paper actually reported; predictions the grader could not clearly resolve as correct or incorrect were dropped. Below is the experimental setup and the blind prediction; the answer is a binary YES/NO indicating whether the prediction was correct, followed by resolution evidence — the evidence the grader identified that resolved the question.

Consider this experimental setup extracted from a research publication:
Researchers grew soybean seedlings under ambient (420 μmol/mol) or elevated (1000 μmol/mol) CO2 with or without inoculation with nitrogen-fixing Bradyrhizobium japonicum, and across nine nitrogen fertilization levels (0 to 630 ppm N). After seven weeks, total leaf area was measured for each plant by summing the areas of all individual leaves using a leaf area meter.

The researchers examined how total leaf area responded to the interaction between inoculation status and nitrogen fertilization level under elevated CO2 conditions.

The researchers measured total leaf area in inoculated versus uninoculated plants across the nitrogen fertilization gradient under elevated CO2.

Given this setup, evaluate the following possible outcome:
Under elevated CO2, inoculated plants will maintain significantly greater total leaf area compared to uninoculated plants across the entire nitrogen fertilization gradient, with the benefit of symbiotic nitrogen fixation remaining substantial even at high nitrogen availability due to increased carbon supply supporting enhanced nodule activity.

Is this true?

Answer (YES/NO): NO